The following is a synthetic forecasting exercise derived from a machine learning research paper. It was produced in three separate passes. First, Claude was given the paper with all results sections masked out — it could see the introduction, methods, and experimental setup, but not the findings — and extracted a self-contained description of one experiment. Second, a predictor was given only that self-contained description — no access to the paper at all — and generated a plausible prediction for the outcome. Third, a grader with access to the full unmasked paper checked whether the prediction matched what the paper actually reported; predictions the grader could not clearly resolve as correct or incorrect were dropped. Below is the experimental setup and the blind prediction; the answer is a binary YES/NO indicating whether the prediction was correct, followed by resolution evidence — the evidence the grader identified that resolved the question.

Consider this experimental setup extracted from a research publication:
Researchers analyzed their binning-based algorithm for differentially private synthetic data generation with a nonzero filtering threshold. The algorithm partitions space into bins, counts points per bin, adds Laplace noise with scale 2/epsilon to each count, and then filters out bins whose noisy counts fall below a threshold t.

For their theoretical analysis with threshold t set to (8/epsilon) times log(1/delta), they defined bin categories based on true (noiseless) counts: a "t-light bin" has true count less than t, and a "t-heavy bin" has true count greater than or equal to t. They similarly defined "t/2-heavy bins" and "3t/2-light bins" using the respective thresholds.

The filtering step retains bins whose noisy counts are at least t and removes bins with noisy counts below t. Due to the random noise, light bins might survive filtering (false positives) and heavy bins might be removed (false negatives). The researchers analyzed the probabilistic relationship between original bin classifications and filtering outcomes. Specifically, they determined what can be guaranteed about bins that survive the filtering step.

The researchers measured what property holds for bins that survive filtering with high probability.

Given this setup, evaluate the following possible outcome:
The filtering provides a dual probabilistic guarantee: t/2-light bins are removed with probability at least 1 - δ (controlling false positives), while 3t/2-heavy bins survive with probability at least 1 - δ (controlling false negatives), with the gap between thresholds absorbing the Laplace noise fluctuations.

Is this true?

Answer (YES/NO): YES